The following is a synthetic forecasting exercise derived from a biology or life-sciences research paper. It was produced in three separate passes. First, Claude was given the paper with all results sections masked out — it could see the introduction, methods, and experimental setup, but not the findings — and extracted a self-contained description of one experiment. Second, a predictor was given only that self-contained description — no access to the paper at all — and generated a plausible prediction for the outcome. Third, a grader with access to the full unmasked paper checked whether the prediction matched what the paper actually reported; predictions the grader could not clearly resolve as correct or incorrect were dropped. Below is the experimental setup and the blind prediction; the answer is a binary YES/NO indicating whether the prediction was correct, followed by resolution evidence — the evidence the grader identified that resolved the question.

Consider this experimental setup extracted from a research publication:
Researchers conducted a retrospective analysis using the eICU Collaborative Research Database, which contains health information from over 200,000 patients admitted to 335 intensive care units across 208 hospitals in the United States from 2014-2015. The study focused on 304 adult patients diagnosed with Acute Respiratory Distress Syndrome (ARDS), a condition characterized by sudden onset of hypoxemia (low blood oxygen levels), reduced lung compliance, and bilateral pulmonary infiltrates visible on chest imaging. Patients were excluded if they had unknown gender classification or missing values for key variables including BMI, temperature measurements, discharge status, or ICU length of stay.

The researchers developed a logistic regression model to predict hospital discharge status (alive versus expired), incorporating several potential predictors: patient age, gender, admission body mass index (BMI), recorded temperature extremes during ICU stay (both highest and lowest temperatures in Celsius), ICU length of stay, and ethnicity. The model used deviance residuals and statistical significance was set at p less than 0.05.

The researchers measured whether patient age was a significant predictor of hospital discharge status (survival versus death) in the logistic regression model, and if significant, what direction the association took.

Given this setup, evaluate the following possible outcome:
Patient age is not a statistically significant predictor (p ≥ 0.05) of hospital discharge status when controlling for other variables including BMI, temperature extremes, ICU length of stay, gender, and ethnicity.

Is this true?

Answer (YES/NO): NO